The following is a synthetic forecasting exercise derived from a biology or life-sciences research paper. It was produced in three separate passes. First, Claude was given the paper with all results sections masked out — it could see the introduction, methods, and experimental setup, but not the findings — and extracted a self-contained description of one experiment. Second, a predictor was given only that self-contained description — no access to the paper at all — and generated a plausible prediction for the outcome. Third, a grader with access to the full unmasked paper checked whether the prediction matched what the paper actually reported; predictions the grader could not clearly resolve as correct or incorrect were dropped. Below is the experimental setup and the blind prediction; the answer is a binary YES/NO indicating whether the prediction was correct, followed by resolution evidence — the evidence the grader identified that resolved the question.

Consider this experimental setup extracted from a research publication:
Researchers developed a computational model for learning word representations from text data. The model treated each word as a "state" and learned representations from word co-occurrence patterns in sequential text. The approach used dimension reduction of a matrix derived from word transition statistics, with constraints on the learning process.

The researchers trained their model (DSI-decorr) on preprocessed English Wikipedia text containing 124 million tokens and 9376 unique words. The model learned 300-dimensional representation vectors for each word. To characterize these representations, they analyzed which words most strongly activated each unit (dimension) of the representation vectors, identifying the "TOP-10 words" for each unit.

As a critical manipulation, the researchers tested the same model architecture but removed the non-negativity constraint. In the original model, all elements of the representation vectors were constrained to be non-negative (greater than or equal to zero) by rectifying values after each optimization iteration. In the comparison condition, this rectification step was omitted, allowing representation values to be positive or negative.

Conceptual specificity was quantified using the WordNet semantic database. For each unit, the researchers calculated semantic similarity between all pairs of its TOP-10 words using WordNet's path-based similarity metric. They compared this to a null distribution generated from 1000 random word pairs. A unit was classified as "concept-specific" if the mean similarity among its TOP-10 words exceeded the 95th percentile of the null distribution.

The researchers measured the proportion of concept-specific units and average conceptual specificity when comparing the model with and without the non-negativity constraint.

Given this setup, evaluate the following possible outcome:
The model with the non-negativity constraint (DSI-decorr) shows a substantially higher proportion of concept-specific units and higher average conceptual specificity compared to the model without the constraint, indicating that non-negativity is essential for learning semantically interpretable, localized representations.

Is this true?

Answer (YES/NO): YES